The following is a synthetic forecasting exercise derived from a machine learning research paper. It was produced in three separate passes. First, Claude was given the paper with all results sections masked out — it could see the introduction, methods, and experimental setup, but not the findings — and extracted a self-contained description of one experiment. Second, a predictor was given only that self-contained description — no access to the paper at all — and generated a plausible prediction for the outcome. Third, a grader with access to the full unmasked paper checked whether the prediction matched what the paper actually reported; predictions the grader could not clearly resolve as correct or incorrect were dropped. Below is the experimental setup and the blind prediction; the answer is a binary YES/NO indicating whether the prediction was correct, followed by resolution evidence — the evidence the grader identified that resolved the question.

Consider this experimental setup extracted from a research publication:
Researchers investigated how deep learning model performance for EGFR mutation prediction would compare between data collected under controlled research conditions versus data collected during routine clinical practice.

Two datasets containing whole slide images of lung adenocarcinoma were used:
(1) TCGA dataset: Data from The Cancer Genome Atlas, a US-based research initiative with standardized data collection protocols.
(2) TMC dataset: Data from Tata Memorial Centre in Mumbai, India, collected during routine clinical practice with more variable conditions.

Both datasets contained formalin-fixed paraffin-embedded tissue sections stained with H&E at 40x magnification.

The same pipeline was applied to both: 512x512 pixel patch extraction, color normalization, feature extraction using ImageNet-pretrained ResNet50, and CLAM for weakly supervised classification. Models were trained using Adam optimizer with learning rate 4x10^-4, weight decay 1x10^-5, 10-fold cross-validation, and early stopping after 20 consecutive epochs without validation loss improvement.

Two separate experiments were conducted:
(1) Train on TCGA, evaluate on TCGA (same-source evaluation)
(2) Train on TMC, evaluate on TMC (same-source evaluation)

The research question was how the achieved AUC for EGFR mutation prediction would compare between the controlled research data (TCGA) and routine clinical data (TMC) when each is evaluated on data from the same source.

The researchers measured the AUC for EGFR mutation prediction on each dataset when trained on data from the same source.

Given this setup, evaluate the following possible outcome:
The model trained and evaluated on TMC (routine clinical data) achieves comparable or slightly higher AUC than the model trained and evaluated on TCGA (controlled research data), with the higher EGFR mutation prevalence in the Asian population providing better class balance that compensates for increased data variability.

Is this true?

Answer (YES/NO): NO